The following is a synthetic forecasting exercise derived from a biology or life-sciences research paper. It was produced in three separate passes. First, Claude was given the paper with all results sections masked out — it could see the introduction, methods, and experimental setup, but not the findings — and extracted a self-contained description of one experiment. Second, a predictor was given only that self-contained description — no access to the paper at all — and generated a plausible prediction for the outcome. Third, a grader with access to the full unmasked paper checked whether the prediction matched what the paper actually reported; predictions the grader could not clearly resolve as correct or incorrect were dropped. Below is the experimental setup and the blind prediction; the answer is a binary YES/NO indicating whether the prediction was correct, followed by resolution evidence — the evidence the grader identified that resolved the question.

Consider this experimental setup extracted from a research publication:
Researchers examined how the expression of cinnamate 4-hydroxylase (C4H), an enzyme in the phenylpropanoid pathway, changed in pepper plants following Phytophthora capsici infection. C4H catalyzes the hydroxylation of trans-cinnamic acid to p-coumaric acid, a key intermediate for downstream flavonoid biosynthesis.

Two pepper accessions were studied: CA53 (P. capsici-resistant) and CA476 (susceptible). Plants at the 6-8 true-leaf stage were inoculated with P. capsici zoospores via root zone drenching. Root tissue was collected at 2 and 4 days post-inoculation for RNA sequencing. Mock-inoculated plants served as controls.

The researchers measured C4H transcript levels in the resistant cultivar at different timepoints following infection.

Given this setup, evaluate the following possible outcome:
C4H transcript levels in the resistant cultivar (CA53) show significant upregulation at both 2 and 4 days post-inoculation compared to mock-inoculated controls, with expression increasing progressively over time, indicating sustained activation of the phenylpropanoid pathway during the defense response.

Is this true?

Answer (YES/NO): NO